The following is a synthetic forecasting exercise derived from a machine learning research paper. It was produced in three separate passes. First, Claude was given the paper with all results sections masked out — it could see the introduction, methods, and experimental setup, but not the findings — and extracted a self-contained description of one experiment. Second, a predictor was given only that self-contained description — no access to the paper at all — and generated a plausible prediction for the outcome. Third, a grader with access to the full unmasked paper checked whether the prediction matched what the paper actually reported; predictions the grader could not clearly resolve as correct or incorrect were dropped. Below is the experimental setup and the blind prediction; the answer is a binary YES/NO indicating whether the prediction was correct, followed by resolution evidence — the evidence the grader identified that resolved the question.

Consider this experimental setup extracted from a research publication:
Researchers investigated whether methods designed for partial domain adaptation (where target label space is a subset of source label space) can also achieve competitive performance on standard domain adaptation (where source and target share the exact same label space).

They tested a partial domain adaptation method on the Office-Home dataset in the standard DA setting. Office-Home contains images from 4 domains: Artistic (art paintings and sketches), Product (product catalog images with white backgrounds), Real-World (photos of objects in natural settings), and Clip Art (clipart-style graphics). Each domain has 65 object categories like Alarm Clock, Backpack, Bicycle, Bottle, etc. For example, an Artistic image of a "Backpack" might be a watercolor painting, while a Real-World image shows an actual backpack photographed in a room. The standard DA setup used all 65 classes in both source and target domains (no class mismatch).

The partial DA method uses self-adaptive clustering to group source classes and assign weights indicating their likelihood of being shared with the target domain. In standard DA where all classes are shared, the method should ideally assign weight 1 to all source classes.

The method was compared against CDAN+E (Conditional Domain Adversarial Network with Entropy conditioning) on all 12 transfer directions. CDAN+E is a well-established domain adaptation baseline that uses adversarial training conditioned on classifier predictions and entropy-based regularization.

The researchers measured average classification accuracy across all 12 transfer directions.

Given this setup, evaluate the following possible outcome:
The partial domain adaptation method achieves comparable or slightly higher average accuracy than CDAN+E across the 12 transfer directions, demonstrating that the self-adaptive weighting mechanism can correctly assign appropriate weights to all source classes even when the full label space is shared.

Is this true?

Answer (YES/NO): YES